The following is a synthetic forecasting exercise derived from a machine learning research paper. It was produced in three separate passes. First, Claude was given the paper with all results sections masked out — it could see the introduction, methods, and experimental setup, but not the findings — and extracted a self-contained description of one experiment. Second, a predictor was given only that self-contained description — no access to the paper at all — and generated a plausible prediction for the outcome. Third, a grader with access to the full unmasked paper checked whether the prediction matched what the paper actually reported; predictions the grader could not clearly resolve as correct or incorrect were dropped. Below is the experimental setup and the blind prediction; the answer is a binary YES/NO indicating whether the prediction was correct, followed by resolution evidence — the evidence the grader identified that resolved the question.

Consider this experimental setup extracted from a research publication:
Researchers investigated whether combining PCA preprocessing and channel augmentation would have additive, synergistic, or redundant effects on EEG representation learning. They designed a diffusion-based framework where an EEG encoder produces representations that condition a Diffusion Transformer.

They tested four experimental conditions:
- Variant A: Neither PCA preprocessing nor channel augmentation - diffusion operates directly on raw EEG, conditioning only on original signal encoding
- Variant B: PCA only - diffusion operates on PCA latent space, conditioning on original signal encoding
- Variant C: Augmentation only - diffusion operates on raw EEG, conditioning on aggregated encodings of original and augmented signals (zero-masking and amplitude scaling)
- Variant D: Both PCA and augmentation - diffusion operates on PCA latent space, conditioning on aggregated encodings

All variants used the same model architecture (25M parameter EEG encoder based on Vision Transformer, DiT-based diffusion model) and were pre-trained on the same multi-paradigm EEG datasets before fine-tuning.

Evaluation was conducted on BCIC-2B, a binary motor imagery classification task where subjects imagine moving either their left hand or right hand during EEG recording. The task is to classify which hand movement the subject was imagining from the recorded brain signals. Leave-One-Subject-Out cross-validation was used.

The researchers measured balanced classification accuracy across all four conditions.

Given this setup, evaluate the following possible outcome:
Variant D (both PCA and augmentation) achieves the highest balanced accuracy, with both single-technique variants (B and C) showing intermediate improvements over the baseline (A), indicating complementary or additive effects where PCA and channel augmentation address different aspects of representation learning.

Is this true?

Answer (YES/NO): YES